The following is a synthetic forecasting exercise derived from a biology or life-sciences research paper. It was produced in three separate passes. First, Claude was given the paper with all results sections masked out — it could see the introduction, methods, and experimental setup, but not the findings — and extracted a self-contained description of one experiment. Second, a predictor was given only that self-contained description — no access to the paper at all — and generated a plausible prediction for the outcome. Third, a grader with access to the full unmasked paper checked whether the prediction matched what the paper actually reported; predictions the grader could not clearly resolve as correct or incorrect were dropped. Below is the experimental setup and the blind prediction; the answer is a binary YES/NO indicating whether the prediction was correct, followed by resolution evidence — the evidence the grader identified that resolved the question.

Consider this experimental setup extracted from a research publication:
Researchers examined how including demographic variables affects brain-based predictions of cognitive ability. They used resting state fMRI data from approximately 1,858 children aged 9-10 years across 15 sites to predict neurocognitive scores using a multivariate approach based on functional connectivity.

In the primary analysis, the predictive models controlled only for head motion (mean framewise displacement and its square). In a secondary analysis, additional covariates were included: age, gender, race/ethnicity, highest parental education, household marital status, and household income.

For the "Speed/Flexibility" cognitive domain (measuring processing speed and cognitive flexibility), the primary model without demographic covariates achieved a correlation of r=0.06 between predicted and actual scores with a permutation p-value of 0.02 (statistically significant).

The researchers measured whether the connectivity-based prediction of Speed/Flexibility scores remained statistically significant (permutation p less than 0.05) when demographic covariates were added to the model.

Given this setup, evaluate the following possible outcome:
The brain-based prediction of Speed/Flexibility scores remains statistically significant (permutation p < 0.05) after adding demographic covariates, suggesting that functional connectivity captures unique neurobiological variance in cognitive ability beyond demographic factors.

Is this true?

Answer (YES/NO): NO